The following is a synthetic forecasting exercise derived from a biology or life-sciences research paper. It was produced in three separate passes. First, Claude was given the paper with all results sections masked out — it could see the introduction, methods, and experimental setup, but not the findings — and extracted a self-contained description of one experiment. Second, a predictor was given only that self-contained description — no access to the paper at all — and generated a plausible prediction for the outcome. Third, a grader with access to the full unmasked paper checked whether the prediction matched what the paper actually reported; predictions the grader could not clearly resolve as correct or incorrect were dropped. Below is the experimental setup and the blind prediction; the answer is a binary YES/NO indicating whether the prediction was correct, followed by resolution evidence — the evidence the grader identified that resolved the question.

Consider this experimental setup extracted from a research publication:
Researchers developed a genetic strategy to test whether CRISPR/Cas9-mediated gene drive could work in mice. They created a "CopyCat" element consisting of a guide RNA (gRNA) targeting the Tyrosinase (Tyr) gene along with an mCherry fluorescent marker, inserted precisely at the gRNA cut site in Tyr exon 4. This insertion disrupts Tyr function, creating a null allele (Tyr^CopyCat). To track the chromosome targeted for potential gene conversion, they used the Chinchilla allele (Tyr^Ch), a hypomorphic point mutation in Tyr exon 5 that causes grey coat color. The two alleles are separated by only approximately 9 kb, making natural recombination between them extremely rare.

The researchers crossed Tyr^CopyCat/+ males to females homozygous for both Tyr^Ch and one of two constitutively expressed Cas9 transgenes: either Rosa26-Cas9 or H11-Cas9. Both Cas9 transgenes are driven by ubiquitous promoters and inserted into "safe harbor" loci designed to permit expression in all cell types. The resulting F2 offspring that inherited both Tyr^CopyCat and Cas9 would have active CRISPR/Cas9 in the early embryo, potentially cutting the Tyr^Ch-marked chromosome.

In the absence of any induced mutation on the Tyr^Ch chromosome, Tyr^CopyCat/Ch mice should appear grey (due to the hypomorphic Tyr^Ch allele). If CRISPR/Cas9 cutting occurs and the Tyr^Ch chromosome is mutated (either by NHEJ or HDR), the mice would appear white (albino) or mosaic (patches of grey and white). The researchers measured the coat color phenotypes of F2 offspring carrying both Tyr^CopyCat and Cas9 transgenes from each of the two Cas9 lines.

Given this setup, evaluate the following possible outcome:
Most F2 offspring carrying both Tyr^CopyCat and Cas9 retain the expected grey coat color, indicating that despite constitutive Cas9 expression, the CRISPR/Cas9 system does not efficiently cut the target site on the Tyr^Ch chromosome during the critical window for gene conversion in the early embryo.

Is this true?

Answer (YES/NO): NO